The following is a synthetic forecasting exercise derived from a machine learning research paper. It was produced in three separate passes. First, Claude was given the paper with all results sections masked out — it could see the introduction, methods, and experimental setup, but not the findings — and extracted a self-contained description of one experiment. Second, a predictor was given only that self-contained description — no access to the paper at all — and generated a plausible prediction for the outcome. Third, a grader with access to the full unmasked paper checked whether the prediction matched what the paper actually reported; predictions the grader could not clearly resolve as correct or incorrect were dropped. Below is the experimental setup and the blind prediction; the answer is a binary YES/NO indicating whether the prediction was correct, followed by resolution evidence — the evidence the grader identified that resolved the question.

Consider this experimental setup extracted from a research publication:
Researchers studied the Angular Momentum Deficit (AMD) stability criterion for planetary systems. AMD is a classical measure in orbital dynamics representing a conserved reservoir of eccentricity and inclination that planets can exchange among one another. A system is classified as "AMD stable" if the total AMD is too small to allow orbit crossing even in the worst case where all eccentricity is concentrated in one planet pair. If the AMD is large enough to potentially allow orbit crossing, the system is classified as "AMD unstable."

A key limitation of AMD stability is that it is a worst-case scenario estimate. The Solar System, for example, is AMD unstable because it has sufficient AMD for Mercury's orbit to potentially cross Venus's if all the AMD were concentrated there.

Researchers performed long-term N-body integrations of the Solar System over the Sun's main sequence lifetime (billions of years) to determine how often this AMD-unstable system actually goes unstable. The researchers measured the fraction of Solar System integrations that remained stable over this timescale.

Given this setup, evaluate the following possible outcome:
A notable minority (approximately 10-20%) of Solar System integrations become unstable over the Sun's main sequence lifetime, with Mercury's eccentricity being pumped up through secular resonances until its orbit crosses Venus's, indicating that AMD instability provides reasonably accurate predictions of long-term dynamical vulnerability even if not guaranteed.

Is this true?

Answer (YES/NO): NO